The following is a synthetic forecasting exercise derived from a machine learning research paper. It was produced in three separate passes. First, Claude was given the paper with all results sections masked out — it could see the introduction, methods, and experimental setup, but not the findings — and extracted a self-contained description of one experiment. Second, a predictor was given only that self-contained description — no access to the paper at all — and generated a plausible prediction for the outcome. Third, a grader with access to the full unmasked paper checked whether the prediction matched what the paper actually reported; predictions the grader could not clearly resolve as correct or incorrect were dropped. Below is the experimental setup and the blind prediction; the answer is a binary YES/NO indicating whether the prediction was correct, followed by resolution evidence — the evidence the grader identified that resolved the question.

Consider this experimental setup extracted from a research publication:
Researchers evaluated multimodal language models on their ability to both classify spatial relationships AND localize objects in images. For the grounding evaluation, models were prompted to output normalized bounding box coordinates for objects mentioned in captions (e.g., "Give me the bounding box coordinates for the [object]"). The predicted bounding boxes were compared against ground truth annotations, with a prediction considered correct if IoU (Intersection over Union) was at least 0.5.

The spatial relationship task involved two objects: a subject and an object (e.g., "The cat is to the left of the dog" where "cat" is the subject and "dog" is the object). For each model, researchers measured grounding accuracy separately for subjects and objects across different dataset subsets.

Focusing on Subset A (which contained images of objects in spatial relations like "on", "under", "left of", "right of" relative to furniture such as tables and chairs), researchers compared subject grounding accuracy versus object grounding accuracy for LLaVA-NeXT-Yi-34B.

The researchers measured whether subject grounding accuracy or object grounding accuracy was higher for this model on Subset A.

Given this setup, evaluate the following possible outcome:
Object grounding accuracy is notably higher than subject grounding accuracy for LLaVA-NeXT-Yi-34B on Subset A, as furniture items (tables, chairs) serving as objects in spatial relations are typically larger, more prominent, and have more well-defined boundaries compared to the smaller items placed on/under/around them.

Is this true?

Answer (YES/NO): YES